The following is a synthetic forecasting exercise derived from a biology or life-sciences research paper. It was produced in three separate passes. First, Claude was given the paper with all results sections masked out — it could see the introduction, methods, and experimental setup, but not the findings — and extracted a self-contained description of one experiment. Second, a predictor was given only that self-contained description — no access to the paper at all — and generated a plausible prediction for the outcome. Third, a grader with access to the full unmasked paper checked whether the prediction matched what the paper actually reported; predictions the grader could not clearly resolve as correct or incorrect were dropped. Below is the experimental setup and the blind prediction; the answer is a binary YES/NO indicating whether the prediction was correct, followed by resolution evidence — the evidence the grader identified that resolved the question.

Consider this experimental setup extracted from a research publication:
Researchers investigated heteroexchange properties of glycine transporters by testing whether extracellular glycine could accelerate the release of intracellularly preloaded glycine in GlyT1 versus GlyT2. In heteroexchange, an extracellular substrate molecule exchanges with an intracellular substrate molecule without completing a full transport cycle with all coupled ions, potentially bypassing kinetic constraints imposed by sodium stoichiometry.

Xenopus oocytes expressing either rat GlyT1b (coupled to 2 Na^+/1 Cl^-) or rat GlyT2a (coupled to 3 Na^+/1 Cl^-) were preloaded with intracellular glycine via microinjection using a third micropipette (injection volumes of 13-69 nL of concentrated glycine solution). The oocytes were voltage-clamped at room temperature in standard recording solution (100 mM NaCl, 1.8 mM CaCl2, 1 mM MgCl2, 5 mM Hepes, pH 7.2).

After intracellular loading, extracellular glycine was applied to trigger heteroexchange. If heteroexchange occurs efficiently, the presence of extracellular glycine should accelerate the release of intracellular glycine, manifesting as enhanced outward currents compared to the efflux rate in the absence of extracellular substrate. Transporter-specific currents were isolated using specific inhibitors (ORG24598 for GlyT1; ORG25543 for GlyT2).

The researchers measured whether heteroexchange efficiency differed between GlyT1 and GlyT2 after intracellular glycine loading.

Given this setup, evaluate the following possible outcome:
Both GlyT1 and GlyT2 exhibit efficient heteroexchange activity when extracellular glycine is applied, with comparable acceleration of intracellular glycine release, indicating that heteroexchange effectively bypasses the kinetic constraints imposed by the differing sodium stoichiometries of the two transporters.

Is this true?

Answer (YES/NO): NO